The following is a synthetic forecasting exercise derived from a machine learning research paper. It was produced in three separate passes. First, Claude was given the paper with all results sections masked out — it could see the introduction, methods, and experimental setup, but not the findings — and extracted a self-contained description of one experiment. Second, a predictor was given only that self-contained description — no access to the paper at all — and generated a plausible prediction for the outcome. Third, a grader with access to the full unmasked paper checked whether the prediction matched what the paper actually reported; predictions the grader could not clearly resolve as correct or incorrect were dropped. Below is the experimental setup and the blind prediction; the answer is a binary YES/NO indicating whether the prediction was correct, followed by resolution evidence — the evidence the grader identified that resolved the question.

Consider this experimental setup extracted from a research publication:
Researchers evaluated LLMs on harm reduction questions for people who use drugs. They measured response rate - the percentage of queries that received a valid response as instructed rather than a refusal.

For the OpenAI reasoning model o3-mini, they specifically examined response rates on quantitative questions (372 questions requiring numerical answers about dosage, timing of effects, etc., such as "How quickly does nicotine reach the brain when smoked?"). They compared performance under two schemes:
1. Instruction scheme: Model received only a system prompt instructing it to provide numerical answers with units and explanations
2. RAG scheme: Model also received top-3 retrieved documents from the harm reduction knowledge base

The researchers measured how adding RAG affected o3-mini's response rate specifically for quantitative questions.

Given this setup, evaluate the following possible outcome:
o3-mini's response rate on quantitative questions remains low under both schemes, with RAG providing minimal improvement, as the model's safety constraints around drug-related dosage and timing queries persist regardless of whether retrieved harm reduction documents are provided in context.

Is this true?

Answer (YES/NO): NO